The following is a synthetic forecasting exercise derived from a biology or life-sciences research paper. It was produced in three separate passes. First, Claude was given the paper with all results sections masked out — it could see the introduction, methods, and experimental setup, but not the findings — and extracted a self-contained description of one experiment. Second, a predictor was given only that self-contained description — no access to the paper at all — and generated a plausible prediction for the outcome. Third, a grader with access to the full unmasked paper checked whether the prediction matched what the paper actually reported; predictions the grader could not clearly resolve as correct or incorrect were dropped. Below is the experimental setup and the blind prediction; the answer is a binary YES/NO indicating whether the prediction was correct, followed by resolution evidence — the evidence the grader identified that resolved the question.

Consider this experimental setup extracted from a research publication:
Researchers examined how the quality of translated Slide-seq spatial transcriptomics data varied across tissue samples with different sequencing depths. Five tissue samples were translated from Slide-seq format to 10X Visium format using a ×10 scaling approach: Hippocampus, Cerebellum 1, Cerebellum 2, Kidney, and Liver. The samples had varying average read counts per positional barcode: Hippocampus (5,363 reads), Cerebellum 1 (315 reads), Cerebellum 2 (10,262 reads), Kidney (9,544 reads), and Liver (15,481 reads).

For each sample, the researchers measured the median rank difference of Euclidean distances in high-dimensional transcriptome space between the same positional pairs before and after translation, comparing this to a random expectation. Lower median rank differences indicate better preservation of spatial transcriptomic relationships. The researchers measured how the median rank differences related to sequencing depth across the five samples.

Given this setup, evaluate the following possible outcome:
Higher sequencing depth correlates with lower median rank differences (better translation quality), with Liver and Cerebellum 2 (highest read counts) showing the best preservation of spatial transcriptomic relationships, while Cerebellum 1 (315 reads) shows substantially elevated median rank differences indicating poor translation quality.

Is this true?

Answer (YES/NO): NO